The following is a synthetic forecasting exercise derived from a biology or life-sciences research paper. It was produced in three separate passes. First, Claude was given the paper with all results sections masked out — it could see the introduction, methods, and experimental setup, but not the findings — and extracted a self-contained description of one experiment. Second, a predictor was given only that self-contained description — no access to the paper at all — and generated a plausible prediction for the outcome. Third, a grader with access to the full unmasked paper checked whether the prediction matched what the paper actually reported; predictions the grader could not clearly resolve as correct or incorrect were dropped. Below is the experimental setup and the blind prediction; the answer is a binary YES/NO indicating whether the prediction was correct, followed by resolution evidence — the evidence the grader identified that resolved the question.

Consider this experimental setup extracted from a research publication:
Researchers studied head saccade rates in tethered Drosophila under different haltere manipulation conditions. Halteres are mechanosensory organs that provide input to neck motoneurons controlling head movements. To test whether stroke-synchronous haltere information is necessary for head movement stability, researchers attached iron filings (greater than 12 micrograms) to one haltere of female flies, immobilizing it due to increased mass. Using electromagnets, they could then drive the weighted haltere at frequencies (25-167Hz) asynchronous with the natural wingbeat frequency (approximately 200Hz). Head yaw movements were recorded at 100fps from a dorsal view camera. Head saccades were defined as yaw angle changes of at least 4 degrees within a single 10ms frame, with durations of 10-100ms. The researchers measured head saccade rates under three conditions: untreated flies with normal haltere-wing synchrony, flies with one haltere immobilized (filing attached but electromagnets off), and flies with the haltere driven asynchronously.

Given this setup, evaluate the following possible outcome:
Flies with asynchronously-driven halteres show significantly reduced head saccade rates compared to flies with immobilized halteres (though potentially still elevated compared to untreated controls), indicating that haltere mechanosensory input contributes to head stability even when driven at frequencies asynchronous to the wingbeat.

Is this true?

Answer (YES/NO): NO